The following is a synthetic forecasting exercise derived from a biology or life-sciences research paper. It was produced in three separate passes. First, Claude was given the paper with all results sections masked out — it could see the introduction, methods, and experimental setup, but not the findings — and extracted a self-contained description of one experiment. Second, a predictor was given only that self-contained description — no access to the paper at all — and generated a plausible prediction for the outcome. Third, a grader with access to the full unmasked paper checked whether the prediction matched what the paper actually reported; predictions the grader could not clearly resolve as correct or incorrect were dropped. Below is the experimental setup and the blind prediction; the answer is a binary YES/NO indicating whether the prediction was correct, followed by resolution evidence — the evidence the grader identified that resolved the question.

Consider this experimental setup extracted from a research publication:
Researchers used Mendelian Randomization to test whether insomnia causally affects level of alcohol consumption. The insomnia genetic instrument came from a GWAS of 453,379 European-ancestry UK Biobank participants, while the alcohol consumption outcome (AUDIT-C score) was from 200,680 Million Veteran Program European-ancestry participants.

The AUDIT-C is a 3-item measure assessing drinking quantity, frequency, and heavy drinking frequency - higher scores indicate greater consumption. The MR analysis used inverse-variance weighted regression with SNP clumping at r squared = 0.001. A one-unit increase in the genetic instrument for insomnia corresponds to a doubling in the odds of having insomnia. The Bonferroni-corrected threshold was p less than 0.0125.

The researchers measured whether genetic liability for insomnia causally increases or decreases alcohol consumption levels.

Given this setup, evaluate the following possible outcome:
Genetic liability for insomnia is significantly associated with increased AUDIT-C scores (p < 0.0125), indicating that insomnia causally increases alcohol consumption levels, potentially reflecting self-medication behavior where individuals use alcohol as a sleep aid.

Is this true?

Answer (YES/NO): NO